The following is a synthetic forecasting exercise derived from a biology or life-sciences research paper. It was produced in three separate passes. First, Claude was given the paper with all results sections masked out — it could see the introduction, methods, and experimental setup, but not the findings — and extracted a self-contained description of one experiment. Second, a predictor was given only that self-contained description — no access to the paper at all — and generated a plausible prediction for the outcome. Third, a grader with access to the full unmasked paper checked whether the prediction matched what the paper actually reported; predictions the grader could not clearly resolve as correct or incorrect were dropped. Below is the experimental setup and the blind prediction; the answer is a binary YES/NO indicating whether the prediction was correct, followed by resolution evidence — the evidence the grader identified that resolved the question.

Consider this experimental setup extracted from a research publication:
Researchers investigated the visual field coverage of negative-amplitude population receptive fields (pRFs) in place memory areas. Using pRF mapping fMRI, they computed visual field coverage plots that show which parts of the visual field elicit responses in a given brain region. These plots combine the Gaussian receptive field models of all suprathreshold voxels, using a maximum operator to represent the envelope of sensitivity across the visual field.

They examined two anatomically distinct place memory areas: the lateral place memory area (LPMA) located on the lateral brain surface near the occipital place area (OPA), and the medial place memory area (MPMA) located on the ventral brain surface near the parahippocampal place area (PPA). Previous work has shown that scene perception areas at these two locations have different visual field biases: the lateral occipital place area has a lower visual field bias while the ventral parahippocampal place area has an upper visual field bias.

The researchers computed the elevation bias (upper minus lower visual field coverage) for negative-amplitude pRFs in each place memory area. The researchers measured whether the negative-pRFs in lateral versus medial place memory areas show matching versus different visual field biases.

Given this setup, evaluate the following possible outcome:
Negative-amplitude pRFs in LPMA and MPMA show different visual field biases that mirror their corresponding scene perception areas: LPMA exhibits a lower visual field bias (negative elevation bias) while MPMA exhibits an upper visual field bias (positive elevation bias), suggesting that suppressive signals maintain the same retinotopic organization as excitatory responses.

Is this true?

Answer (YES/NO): YES